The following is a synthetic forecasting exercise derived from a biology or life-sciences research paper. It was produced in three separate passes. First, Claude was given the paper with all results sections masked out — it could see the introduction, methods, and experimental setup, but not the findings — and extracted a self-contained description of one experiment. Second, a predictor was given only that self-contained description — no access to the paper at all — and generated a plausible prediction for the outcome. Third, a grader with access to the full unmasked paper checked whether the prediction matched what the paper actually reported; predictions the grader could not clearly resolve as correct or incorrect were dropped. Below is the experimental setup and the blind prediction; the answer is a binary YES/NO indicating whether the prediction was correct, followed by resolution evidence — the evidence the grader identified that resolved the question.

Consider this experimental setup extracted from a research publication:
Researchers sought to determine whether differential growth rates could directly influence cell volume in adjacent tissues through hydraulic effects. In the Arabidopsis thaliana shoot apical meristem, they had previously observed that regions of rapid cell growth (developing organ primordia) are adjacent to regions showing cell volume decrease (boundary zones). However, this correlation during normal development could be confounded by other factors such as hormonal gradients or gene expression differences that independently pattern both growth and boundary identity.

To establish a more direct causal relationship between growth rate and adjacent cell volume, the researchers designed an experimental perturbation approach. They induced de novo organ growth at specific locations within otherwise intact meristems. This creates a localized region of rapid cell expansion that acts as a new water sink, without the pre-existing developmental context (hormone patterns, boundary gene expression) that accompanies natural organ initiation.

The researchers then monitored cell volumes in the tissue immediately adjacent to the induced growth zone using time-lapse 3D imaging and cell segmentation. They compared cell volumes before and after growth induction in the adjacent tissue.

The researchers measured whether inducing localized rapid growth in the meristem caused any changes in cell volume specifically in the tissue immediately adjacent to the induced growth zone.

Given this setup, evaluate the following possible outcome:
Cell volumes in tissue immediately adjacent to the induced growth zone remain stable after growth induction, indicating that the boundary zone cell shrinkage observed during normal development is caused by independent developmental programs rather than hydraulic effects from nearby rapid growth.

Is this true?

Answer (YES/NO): NO